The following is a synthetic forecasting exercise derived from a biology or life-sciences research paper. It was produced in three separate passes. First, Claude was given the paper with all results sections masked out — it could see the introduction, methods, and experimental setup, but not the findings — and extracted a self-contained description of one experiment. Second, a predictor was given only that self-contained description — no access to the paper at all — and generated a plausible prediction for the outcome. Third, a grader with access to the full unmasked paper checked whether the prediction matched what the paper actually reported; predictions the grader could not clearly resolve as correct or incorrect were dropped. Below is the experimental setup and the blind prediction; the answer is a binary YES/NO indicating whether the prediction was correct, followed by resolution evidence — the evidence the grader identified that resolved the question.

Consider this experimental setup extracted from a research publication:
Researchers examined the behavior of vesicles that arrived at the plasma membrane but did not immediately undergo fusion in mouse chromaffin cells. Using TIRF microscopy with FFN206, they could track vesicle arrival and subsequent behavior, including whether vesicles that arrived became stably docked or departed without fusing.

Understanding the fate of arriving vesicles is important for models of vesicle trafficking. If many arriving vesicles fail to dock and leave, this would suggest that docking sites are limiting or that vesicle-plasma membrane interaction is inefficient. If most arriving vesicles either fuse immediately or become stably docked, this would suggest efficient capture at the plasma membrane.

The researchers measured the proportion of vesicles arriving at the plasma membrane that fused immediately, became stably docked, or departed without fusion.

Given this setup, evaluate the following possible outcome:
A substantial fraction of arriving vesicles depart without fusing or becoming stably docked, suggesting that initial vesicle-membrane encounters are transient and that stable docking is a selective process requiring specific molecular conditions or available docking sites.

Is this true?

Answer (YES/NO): NO